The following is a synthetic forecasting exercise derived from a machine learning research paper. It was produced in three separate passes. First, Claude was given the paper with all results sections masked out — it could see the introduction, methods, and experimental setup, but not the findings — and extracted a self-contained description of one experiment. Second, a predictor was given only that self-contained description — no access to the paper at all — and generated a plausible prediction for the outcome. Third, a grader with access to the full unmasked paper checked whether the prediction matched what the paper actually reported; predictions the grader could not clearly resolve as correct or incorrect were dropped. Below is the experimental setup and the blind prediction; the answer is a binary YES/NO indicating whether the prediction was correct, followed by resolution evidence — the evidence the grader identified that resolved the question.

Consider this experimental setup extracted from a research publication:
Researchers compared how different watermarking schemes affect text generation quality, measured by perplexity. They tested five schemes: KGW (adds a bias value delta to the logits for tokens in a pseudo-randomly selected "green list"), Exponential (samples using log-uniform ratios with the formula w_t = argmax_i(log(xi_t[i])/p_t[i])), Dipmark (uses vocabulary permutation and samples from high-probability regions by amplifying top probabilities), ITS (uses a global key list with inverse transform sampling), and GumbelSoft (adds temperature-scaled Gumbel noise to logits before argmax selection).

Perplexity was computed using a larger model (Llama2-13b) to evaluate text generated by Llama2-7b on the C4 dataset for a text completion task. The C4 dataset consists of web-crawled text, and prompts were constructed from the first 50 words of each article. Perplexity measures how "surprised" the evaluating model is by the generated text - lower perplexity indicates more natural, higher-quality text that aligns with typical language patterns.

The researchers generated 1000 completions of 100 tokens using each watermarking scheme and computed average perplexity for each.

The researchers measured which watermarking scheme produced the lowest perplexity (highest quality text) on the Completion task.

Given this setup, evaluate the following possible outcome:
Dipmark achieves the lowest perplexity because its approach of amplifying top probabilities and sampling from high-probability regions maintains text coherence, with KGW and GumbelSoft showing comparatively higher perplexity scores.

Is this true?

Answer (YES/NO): NO